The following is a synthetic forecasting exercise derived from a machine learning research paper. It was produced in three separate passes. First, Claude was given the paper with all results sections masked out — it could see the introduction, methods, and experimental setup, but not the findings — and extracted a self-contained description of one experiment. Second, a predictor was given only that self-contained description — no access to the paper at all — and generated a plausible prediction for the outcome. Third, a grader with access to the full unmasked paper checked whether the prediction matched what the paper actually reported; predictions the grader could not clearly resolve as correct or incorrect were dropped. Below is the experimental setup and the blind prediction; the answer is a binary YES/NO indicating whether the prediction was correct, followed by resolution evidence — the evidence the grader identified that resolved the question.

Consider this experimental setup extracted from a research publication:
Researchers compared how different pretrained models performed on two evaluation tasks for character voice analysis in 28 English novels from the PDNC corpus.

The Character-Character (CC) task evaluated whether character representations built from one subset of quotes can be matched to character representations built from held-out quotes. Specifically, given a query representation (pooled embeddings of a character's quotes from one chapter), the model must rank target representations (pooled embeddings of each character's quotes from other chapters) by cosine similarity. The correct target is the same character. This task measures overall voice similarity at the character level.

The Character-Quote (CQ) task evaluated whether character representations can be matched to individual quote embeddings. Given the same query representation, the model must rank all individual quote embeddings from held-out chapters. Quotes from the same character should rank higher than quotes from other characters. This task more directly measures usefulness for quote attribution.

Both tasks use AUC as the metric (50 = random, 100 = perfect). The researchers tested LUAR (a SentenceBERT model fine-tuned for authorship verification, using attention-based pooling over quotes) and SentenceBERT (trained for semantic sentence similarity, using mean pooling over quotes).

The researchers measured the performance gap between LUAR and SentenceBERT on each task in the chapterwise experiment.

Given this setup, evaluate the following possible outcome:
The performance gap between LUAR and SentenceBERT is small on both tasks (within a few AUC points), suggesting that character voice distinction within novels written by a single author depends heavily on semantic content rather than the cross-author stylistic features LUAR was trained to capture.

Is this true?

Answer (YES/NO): NO